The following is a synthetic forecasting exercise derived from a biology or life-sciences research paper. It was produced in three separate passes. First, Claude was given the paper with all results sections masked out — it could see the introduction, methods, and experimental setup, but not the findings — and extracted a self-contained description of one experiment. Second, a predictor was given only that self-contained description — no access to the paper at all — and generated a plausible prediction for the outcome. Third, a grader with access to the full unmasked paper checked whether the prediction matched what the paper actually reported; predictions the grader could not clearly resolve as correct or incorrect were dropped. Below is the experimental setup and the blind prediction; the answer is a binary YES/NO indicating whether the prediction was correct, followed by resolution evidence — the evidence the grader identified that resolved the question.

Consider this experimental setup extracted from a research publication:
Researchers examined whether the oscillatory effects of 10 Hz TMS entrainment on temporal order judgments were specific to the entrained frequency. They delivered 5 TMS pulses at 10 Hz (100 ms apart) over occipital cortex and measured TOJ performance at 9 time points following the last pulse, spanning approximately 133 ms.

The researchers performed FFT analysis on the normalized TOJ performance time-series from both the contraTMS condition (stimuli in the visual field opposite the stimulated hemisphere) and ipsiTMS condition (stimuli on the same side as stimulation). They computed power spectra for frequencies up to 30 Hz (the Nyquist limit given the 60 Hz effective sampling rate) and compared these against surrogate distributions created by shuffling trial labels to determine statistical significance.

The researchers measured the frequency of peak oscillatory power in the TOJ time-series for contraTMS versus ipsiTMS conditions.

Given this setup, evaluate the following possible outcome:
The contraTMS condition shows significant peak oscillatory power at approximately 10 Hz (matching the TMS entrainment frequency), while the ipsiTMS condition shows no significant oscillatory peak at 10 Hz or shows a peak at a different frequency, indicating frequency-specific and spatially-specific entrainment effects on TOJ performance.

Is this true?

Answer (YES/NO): YES